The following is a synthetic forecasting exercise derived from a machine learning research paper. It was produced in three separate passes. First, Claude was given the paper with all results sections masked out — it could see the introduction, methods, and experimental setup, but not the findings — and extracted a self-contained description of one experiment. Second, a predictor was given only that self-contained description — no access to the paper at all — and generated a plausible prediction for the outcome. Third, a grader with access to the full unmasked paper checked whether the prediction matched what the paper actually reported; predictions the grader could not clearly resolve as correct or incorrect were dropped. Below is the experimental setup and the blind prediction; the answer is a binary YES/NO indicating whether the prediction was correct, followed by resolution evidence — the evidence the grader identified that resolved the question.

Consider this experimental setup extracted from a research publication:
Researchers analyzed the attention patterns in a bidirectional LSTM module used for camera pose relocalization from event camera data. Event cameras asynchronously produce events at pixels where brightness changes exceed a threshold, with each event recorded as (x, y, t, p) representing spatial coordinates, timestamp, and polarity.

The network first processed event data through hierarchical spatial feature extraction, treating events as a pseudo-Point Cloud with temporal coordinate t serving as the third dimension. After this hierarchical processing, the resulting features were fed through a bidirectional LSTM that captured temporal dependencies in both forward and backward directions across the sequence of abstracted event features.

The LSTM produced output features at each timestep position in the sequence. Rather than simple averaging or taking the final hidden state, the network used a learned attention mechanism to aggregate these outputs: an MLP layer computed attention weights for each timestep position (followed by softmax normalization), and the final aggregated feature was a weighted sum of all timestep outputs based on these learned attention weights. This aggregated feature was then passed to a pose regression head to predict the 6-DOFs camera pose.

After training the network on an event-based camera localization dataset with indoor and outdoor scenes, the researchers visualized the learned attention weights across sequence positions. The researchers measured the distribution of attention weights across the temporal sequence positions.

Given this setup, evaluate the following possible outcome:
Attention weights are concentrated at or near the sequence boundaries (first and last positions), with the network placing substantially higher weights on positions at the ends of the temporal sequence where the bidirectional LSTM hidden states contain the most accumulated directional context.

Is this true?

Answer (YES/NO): YES